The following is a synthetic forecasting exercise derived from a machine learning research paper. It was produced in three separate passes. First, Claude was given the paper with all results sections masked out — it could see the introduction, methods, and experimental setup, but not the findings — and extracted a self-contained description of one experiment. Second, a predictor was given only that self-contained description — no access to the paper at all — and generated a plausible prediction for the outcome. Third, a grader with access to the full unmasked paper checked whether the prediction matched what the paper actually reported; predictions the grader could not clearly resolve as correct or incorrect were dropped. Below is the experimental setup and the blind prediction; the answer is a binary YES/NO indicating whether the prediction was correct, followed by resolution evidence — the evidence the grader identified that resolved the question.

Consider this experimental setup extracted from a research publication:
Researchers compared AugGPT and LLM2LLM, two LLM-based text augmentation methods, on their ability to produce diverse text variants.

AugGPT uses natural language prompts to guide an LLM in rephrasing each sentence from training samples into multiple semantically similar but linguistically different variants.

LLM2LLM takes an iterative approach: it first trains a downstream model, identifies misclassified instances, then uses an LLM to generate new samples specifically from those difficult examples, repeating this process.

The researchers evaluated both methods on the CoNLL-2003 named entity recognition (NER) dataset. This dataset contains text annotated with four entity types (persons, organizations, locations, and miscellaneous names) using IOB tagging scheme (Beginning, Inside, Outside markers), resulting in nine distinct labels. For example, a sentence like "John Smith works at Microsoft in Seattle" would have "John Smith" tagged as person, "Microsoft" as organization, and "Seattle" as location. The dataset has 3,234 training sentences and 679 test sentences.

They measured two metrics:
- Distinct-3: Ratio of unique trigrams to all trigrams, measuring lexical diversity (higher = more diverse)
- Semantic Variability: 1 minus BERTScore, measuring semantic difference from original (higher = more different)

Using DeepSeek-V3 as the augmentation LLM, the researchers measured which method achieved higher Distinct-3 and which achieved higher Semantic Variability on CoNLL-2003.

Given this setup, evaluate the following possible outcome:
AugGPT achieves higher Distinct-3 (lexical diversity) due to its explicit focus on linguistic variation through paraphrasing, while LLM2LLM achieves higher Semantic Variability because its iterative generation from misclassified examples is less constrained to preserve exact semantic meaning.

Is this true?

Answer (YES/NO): NO